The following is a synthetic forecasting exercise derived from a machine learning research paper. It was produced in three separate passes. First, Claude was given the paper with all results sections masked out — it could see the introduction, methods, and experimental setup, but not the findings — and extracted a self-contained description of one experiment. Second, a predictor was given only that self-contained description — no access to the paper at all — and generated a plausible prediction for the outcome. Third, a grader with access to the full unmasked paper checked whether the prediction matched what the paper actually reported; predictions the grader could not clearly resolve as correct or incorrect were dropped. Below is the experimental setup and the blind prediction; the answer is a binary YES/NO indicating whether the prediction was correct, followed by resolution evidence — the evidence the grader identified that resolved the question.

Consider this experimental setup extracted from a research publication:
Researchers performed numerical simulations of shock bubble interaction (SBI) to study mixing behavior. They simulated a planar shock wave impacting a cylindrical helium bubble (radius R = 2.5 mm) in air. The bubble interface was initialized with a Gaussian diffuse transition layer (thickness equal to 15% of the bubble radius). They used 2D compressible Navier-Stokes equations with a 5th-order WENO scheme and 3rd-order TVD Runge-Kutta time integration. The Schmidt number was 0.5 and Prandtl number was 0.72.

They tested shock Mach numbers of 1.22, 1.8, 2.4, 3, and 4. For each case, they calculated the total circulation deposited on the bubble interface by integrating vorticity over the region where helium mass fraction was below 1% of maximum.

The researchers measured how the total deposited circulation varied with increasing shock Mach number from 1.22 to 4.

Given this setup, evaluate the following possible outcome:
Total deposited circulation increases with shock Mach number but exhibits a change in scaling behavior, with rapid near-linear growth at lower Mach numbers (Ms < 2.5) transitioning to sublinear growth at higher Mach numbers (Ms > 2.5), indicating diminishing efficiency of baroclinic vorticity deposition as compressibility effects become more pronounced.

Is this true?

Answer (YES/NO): NO